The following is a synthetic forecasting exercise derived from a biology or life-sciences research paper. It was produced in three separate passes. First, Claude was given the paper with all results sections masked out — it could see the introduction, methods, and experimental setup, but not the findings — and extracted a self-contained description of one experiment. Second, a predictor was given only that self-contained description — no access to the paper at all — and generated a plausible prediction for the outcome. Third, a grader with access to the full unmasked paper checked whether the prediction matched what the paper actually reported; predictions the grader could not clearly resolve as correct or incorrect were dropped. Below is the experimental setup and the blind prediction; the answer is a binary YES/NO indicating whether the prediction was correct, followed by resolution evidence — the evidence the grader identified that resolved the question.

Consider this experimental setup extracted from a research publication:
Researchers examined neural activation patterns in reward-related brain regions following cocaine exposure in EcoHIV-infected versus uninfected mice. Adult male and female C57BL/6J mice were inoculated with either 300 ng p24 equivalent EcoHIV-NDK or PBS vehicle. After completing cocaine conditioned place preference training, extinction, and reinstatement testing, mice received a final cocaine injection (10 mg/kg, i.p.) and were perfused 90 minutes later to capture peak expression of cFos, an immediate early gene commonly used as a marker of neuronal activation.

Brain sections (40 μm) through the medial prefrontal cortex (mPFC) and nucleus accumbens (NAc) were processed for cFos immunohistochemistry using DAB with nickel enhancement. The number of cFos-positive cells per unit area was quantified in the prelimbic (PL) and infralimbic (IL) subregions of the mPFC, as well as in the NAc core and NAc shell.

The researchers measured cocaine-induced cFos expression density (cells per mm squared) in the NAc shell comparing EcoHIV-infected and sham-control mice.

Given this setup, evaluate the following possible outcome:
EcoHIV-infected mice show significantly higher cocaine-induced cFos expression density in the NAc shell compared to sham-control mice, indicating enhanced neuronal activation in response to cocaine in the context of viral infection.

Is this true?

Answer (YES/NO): YES